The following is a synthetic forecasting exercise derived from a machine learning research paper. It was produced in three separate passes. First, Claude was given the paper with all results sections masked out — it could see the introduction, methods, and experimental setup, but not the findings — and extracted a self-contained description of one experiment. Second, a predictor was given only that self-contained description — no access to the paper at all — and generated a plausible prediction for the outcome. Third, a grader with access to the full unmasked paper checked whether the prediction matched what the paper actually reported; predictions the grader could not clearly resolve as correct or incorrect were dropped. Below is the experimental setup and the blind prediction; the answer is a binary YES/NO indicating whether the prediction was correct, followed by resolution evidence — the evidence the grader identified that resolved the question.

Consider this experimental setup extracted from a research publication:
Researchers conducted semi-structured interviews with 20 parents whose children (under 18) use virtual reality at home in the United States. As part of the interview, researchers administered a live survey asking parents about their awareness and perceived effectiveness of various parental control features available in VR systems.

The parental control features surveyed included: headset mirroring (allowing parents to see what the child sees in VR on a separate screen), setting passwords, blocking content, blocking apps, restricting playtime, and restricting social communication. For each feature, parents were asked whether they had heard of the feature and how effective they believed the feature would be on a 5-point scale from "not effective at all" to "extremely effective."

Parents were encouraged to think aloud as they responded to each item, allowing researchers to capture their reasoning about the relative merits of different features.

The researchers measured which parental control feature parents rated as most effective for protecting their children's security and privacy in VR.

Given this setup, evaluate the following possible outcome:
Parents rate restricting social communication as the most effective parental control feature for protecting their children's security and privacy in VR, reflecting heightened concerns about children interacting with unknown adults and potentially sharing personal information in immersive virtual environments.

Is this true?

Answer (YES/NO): NO